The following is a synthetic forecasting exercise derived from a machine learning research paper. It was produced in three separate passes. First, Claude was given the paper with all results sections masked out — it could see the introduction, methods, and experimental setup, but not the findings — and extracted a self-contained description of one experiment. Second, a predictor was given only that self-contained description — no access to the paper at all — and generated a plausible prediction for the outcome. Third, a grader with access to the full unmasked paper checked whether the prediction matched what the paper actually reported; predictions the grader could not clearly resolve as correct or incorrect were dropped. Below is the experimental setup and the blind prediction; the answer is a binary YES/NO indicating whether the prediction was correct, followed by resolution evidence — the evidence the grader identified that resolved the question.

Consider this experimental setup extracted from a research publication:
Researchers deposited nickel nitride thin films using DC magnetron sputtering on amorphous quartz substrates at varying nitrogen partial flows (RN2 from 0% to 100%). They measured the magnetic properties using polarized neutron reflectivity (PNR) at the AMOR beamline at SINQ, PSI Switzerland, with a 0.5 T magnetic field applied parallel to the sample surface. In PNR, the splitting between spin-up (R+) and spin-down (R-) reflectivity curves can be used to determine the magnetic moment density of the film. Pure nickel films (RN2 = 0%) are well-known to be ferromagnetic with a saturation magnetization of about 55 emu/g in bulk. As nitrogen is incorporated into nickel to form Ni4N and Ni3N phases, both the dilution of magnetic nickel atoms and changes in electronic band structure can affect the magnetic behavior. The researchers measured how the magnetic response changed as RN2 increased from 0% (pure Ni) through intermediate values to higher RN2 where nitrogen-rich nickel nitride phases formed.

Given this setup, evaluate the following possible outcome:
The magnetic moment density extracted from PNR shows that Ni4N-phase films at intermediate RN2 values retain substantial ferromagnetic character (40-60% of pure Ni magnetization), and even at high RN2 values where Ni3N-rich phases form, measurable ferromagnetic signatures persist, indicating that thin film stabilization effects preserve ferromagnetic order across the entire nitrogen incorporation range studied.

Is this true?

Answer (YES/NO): NO